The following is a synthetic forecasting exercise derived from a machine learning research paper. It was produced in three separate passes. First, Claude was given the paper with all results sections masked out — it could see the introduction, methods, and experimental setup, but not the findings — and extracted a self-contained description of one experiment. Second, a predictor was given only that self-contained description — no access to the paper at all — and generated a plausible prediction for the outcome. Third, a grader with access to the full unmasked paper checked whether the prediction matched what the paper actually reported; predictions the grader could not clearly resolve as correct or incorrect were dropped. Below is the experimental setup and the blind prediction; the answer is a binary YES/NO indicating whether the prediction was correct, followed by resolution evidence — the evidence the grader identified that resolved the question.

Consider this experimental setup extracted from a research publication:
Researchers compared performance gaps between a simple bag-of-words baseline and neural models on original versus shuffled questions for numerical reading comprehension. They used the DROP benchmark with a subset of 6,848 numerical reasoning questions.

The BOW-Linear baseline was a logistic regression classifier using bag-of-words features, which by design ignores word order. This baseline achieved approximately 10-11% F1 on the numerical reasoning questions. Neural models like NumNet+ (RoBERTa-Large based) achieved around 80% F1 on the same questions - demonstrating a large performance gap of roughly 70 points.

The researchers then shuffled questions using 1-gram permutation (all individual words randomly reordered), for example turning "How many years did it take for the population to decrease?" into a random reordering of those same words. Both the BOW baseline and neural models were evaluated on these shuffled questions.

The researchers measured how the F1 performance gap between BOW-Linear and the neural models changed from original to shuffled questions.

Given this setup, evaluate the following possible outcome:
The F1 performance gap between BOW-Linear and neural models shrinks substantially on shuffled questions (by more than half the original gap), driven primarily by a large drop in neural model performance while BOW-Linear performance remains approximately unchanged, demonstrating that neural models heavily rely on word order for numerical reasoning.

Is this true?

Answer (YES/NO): NO